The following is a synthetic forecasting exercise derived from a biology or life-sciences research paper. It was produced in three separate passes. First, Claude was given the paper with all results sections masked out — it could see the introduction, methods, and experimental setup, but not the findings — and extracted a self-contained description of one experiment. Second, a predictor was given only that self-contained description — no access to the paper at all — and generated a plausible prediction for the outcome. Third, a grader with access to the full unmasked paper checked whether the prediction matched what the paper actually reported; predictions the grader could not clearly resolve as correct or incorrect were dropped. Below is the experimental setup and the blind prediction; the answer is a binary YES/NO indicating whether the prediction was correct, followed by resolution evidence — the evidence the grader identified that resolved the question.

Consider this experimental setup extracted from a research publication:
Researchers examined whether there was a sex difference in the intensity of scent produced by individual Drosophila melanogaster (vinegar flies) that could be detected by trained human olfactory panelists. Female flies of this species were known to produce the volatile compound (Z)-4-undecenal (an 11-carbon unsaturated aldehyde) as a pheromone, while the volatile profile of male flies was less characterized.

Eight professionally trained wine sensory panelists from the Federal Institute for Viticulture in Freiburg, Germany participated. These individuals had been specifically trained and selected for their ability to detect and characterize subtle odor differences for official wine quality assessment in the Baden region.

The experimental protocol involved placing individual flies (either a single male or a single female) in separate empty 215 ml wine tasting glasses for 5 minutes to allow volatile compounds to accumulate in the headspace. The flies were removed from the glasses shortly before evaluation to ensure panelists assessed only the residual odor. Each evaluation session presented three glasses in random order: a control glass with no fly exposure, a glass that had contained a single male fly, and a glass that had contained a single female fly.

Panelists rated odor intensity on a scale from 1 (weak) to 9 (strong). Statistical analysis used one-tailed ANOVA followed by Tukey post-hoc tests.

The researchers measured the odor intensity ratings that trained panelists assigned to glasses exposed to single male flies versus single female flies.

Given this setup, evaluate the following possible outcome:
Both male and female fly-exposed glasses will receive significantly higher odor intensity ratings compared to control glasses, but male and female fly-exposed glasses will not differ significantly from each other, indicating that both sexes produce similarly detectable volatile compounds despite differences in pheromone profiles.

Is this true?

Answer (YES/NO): NO